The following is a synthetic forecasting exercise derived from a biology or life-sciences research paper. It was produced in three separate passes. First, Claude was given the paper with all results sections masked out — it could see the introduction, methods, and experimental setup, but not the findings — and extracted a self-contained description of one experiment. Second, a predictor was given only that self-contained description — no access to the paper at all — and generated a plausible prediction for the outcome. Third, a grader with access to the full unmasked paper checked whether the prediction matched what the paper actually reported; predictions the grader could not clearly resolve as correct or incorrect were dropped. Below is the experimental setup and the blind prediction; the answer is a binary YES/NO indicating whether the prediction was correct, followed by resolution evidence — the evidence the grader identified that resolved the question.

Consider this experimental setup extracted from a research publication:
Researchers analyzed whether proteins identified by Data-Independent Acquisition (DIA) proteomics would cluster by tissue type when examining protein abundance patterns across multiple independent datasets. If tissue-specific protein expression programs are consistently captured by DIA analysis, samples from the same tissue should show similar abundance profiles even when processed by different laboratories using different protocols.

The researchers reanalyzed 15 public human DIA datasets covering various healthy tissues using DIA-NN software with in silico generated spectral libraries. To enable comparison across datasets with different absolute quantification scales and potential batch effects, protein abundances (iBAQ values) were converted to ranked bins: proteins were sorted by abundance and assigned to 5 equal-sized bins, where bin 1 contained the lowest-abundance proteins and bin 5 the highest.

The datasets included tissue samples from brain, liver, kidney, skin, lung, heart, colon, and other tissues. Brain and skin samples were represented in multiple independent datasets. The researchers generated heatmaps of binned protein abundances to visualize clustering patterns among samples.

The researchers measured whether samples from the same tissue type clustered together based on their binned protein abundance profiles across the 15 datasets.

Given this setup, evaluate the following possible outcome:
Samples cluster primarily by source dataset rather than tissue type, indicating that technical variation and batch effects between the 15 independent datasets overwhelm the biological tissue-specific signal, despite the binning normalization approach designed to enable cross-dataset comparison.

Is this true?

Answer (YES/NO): NO